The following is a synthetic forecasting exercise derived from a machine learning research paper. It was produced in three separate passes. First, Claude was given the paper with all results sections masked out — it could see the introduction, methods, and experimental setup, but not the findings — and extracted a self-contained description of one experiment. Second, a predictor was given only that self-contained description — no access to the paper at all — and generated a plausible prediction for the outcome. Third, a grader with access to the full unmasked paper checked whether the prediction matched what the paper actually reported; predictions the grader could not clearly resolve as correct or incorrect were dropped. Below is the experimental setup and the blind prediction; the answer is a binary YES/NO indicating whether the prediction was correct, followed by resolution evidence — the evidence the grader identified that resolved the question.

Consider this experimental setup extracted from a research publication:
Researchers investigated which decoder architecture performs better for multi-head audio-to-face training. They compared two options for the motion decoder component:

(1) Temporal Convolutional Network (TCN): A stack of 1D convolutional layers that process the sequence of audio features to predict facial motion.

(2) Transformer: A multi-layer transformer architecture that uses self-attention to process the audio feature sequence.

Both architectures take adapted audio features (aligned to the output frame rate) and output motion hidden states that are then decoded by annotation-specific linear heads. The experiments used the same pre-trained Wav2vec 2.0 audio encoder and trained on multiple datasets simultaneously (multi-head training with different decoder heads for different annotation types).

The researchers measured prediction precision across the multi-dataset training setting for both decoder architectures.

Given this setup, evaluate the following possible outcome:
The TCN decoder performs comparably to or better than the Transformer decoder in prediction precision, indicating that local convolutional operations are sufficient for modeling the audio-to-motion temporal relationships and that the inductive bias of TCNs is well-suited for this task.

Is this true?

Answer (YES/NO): YES